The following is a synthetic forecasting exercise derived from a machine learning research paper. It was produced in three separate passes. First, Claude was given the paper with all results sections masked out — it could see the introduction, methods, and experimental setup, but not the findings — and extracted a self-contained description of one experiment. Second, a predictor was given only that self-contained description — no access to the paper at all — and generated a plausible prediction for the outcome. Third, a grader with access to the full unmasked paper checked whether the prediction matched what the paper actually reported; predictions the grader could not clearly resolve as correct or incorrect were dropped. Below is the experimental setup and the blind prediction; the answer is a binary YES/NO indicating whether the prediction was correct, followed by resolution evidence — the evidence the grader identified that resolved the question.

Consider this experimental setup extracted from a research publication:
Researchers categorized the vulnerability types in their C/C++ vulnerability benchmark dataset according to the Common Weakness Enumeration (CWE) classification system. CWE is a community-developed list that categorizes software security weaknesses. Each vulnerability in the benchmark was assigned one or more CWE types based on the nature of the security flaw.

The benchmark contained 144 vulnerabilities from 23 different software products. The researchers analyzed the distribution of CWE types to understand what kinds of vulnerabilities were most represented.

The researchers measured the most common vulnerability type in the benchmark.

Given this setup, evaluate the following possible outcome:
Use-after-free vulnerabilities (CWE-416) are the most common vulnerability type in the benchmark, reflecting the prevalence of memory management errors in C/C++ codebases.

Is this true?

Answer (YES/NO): NO